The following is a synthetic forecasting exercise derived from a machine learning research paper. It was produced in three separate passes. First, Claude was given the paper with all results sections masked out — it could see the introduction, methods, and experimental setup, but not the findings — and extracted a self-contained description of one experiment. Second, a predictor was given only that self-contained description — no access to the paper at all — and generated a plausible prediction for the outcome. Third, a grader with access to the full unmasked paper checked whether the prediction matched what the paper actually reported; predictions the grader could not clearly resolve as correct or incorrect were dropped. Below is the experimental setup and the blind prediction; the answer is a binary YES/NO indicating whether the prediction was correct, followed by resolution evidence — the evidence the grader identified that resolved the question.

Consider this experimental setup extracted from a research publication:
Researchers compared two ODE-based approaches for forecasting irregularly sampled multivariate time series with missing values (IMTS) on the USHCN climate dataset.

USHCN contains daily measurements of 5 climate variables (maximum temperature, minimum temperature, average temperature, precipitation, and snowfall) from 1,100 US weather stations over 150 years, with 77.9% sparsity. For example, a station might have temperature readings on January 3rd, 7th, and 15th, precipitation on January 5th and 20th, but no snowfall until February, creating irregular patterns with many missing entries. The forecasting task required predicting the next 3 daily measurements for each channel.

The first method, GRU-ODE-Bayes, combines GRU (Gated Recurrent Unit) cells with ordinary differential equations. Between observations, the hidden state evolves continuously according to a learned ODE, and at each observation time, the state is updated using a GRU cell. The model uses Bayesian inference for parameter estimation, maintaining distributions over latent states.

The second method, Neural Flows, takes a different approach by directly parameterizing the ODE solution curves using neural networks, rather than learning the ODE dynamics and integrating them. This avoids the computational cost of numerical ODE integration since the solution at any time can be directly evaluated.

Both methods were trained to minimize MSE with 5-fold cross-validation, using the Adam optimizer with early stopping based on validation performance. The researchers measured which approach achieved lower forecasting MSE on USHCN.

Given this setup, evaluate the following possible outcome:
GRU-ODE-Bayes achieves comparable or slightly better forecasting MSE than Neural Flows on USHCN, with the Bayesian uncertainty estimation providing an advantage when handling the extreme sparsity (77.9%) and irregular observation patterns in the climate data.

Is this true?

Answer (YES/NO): YES